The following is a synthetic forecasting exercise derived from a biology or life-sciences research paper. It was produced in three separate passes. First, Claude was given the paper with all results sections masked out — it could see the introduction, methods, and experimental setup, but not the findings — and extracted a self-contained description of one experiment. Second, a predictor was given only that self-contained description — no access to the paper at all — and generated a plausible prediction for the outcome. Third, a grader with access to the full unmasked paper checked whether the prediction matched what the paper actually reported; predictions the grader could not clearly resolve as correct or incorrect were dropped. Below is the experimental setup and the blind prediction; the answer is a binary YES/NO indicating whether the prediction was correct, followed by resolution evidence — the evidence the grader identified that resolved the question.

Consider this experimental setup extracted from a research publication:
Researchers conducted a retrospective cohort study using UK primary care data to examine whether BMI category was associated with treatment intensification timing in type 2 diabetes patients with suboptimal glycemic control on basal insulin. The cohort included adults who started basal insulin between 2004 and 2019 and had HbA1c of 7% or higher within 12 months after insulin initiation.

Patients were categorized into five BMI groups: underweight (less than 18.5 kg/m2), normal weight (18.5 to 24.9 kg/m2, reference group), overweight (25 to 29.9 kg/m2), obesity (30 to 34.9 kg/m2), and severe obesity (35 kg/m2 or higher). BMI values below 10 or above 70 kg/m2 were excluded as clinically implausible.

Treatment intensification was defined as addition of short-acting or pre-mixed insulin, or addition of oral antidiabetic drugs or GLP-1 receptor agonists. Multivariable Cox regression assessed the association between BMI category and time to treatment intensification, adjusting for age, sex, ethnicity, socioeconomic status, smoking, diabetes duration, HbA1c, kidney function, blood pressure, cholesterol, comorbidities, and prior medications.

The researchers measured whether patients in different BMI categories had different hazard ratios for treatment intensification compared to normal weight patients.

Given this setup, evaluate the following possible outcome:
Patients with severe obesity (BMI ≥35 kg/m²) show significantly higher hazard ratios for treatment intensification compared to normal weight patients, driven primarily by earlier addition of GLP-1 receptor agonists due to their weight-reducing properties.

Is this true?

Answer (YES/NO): NO